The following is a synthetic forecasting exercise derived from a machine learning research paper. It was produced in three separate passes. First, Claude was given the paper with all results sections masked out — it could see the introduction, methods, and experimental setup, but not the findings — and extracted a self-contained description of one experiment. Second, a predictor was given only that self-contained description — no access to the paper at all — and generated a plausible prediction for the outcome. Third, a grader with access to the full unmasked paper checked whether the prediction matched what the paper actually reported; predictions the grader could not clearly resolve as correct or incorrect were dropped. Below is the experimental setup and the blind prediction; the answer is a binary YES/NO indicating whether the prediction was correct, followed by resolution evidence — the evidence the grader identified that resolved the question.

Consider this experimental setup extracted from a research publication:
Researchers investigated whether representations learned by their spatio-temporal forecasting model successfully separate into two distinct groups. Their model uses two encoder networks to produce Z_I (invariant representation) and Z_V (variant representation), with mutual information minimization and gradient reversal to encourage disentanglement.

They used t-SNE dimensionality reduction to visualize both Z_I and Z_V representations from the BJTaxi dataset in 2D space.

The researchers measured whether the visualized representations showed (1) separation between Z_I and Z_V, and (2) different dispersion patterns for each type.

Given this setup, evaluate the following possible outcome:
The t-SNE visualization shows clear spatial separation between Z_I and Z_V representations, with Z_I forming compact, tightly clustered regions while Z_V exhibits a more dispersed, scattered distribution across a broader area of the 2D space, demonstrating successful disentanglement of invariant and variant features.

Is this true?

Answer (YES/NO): YES